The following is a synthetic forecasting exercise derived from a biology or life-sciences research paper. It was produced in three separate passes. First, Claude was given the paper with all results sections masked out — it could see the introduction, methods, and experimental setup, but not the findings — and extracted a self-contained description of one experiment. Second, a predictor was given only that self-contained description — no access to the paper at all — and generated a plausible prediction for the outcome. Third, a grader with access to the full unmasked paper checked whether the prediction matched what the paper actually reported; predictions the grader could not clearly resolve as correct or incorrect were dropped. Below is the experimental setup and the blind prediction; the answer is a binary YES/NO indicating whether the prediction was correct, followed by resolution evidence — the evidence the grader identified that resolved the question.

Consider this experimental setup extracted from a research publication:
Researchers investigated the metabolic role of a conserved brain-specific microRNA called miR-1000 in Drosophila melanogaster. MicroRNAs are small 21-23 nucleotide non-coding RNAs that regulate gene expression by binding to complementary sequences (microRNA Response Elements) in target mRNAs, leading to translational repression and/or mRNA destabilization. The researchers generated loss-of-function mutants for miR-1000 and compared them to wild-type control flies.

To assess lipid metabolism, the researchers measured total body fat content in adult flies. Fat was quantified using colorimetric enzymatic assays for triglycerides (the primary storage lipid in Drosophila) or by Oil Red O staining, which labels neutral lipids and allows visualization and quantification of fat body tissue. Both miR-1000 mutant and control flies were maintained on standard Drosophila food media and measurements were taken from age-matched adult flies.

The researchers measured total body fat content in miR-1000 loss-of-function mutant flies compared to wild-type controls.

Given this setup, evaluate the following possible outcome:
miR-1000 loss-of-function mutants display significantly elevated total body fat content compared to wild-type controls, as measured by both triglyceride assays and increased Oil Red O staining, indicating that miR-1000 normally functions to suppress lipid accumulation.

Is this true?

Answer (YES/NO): NO